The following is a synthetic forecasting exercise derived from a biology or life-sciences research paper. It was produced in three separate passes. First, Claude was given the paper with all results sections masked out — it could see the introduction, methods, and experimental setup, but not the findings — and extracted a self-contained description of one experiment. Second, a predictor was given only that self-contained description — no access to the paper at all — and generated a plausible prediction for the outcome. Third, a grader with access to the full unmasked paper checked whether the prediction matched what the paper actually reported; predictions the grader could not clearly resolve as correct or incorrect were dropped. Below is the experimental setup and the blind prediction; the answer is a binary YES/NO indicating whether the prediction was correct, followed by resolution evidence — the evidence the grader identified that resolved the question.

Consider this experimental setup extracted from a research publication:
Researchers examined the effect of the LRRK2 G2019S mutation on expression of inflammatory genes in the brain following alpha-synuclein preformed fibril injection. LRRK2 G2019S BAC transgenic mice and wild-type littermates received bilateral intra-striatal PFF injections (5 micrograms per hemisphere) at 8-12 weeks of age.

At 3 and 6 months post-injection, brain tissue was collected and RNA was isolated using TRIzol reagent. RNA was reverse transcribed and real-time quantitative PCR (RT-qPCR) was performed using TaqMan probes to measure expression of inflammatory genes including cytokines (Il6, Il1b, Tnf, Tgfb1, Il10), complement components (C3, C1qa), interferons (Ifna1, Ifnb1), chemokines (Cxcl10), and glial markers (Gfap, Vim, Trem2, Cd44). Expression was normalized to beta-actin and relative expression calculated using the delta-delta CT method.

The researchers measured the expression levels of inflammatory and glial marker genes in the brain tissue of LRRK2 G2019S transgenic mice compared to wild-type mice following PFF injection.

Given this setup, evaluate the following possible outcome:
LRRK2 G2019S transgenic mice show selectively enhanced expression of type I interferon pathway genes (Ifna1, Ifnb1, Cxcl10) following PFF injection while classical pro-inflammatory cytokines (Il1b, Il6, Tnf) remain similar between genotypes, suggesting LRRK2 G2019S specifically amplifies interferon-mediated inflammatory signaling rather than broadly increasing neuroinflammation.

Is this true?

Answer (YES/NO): NO